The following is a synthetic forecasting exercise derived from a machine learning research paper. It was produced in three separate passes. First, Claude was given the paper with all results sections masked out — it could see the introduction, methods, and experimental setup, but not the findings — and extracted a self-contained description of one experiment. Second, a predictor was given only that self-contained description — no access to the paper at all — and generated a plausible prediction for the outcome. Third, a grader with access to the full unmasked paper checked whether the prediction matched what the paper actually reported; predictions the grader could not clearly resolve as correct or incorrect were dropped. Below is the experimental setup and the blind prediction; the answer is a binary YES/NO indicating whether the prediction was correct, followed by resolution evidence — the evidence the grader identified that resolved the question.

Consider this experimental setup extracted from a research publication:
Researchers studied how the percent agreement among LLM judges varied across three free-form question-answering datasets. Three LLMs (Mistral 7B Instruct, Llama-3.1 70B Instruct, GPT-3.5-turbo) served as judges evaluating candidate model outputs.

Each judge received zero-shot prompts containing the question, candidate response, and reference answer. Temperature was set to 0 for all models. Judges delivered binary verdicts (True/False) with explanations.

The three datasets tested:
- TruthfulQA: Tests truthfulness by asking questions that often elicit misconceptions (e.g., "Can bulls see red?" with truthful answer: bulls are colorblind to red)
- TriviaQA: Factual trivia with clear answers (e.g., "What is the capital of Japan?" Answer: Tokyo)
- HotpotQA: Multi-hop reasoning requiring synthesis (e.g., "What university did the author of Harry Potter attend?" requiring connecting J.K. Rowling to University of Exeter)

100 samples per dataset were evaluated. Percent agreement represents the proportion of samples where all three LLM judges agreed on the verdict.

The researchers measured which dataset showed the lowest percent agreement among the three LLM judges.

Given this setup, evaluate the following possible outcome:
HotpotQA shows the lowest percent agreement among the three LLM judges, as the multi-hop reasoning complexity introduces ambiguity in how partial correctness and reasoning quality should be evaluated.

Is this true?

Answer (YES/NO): NO